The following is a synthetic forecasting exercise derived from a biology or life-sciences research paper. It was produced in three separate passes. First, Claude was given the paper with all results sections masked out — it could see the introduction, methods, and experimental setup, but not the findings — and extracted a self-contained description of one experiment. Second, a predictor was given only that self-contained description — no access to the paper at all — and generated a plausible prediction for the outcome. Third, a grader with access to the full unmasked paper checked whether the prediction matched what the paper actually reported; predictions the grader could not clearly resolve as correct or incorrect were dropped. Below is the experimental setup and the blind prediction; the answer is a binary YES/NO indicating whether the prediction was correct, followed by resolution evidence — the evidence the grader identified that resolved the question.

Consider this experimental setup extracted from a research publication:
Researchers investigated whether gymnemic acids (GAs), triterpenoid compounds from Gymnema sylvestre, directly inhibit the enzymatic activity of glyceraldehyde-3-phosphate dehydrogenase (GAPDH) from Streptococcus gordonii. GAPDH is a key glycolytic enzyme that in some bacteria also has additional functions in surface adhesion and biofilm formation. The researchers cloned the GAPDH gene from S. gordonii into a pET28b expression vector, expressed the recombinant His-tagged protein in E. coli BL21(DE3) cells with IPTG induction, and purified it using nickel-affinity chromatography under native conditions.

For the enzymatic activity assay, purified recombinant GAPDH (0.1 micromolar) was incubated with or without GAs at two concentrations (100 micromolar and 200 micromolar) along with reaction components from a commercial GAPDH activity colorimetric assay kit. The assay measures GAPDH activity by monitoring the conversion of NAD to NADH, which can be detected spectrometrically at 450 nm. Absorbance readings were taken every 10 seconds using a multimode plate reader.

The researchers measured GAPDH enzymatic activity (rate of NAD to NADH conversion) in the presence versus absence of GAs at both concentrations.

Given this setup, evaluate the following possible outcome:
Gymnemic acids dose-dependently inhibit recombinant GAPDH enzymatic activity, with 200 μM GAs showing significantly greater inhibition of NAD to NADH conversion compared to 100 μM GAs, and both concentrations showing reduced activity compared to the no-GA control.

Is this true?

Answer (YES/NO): YES